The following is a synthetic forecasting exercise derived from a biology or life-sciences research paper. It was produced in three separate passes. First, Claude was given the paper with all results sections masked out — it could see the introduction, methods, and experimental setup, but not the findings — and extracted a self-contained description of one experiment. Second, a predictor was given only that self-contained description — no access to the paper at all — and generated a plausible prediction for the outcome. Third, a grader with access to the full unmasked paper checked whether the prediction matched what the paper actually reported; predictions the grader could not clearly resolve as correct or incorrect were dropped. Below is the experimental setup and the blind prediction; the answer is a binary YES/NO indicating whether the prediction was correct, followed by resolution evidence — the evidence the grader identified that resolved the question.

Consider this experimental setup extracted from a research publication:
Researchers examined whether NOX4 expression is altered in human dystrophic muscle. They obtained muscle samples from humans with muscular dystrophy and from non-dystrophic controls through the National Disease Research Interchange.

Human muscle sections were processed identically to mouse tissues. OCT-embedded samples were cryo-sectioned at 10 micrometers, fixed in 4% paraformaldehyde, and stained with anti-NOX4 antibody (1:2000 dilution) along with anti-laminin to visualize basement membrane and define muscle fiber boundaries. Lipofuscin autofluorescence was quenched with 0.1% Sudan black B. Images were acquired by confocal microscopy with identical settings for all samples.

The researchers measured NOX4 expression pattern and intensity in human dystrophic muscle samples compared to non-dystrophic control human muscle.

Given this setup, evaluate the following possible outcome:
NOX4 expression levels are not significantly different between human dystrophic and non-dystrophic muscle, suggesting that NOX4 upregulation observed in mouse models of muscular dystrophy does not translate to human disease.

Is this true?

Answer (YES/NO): NO